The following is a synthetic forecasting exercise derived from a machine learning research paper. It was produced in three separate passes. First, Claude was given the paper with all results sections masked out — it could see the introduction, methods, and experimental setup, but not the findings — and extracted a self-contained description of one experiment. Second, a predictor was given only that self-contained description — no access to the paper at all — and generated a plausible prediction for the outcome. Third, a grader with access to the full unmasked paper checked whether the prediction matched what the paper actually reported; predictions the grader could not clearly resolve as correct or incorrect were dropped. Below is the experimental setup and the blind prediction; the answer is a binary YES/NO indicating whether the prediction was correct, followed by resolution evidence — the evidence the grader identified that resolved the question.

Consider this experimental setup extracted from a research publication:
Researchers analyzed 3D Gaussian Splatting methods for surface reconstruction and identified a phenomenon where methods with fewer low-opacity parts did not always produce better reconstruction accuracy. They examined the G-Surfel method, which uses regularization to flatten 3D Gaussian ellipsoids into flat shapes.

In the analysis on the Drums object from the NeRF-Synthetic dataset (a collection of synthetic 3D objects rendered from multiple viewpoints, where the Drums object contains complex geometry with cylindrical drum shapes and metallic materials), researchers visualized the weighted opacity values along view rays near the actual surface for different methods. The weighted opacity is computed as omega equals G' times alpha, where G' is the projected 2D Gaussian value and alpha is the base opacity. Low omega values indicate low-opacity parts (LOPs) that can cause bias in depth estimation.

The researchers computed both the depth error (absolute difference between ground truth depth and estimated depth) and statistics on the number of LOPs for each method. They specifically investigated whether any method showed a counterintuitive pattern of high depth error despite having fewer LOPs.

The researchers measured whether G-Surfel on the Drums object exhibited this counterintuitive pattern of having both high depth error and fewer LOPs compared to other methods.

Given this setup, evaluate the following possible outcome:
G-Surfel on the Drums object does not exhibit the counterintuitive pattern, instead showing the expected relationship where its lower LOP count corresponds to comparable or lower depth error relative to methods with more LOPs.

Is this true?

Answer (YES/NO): NO